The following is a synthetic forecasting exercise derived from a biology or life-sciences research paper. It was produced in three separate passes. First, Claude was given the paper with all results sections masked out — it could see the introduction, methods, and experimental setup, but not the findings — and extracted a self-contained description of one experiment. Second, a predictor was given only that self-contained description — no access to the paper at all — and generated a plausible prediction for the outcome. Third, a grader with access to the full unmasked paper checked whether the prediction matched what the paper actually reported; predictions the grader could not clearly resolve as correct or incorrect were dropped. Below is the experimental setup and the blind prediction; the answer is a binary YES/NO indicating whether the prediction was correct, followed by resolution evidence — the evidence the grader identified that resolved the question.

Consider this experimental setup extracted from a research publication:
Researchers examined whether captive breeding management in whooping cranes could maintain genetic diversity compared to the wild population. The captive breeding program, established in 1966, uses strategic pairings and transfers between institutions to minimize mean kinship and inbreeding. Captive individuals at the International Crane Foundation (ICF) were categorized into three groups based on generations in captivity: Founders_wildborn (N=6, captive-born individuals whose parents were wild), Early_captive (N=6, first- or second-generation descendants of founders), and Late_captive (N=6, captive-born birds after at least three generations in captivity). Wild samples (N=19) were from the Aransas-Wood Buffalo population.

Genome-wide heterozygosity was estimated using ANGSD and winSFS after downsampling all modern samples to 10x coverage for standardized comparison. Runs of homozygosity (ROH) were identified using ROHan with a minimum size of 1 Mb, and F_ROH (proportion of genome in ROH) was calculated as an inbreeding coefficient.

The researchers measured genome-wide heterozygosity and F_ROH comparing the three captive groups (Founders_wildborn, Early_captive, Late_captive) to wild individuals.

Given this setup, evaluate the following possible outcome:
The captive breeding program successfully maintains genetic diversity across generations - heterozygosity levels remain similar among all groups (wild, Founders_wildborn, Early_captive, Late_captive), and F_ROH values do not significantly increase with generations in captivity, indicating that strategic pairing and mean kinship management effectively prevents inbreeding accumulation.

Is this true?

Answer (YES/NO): NO